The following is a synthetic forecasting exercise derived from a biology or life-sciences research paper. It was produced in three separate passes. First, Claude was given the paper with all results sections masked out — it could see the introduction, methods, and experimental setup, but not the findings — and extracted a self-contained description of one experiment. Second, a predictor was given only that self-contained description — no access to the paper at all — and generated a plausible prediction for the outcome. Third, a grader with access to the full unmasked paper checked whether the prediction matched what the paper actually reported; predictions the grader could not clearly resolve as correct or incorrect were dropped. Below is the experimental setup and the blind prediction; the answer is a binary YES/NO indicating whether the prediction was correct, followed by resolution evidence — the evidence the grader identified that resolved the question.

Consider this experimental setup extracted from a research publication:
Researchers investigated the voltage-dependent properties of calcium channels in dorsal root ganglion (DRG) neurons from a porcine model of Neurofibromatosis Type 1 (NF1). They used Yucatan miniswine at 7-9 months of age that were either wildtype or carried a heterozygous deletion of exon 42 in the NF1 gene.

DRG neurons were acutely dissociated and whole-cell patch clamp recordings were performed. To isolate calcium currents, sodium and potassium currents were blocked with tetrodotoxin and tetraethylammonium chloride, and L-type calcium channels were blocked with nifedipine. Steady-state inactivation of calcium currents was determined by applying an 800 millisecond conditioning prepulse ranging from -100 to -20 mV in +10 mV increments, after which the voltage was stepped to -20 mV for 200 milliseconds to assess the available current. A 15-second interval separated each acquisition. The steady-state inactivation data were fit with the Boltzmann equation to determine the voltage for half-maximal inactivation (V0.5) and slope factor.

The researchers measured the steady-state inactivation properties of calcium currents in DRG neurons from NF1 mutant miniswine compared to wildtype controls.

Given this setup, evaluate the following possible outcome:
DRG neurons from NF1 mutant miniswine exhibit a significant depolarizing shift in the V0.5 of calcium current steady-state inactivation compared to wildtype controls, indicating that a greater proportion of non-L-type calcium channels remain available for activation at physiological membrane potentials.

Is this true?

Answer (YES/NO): NO